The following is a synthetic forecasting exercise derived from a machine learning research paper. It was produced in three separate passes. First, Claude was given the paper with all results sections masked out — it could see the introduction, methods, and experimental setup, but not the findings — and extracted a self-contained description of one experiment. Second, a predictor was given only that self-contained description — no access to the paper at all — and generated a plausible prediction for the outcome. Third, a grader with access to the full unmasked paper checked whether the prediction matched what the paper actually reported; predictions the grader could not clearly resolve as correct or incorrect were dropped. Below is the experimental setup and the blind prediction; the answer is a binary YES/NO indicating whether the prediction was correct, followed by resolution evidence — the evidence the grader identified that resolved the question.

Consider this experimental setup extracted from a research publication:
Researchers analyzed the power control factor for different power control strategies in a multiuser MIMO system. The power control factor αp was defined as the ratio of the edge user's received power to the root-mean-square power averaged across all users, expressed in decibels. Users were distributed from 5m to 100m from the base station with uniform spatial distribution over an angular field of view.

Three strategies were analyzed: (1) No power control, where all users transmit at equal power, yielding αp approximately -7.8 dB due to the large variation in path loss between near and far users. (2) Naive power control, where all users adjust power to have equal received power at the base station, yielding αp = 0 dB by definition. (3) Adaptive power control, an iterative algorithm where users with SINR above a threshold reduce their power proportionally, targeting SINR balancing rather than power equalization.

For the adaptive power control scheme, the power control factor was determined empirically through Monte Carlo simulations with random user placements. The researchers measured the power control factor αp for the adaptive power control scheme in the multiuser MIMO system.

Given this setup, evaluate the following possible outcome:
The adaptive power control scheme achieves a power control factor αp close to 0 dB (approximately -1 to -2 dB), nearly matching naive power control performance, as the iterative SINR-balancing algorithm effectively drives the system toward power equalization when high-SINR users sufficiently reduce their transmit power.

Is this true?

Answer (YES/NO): YES